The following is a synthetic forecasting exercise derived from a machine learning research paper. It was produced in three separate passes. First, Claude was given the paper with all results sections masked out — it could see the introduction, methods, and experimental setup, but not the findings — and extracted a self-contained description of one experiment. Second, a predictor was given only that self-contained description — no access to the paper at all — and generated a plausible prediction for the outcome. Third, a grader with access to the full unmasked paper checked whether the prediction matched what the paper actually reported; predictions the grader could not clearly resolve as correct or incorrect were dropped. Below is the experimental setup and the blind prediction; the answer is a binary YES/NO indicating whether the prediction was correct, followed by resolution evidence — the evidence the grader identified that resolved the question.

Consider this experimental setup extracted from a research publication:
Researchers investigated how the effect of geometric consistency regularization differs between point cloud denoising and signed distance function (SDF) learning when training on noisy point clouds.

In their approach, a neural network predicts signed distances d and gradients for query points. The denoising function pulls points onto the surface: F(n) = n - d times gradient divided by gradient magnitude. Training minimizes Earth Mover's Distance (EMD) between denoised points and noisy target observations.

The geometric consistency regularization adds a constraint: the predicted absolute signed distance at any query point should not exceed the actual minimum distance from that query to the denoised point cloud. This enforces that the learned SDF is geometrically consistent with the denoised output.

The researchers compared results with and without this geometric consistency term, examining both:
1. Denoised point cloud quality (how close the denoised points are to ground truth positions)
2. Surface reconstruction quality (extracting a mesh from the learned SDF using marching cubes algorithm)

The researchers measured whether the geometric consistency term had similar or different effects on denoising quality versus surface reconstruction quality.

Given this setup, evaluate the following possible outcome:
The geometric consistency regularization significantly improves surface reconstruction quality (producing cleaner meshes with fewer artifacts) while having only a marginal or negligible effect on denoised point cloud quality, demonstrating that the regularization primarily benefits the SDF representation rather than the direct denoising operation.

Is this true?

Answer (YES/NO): YES